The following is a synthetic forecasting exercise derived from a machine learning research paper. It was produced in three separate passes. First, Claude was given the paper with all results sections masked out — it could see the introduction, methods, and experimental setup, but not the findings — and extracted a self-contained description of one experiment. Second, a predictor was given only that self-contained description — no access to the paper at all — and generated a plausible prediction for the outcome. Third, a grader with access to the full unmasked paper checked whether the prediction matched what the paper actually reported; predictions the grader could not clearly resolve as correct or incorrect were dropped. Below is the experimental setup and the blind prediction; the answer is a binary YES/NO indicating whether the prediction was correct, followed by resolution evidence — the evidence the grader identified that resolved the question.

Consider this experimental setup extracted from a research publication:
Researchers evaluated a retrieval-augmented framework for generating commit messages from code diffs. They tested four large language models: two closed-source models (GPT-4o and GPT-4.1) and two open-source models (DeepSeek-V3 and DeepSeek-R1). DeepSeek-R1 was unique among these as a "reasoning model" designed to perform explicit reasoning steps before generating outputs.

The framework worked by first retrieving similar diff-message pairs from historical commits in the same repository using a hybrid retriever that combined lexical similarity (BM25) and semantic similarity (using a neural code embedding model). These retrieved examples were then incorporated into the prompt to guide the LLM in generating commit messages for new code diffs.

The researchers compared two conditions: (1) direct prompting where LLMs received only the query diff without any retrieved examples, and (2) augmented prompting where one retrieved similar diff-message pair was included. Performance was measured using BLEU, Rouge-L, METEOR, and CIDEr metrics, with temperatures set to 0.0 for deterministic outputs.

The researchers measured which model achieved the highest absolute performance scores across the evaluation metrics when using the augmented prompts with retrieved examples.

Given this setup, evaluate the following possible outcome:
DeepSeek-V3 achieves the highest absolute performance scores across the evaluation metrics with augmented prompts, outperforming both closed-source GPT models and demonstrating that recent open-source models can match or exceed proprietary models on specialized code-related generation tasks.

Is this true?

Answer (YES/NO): NO